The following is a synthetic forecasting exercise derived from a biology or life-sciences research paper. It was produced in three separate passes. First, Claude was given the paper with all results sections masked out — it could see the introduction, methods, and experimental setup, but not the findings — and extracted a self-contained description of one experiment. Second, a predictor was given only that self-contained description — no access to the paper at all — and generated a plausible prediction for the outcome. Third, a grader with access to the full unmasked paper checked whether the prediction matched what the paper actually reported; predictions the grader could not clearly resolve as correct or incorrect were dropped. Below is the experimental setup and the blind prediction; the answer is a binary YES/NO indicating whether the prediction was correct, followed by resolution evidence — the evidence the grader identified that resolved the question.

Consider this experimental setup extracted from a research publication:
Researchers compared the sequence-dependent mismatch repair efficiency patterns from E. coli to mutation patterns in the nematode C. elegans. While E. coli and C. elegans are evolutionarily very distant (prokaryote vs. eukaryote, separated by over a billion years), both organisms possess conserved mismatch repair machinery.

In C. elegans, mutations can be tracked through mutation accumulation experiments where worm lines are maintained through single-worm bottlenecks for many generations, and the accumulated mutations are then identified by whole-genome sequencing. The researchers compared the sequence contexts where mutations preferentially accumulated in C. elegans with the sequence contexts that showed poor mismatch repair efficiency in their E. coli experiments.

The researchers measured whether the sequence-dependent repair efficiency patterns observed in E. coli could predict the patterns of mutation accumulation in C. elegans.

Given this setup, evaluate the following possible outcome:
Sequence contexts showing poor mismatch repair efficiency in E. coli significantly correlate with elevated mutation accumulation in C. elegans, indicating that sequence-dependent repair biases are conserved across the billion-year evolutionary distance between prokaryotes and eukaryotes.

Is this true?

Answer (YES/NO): NO